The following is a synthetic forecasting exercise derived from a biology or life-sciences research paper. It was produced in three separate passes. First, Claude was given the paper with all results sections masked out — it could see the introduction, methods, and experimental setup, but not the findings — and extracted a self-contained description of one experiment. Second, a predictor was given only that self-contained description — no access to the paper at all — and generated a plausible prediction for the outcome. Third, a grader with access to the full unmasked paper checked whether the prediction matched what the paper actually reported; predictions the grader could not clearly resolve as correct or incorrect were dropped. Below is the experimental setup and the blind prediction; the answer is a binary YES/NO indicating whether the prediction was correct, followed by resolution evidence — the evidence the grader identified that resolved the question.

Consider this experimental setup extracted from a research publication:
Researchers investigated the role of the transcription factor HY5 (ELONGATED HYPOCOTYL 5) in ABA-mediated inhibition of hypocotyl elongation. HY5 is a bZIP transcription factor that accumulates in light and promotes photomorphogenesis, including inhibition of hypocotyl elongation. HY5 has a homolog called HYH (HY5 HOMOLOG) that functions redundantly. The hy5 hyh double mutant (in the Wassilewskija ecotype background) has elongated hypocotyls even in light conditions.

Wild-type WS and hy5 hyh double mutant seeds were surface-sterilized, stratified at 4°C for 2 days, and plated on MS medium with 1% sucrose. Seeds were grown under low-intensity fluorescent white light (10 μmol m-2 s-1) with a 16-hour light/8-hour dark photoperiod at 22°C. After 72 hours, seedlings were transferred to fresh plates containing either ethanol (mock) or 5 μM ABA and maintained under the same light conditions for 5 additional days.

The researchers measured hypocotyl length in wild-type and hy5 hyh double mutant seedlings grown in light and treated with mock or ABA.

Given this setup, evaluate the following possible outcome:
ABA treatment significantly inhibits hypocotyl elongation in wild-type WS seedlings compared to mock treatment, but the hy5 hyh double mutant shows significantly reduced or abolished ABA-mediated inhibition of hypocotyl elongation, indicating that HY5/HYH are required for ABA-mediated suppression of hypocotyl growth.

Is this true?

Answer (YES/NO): NO